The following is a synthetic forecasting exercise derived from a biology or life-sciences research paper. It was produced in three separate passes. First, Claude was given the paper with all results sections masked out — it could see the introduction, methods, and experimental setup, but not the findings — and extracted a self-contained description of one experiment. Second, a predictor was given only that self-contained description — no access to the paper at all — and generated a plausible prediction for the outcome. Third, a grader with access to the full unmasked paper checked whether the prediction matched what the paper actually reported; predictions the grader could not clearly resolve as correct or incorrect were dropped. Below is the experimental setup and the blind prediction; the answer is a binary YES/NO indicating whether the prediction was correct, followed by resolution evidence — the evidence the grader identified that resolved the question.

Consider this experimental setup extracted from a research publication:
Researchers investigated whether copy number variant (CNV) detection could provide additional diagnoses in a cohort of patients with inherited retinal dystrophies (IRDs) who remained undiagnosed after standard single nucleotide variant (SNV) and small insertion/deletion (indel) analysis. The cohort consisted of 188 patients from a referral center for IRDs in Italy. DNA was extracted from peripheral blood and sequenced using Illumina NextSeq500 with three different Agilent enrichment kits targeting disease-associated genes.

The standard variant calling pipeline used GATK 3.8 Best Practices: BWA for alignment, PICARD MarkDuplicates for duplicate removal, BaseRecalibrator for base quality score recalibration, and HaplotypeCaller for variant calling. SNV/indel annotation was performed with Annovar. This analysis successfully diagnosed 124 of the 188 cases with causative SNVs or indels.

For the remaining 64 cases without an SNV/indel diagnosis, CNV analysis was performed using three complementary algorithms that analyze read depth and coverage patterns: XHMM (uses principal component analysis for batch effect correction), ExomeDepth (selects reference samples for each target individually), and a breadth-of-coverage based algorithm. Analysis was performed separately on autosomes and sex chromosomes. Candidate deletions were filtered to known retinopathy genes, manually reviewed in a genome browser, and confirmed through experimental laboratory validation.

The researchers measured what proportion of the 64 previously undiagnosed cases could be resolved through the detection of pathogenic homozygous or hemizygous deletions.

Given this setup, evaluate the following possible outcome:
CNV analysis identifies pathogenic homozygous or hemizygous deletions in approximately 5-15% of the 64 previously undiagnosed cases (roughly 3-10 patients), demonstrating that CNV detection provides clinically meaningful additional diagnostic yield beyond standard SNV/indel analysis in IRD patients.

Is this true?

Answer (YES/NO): YES